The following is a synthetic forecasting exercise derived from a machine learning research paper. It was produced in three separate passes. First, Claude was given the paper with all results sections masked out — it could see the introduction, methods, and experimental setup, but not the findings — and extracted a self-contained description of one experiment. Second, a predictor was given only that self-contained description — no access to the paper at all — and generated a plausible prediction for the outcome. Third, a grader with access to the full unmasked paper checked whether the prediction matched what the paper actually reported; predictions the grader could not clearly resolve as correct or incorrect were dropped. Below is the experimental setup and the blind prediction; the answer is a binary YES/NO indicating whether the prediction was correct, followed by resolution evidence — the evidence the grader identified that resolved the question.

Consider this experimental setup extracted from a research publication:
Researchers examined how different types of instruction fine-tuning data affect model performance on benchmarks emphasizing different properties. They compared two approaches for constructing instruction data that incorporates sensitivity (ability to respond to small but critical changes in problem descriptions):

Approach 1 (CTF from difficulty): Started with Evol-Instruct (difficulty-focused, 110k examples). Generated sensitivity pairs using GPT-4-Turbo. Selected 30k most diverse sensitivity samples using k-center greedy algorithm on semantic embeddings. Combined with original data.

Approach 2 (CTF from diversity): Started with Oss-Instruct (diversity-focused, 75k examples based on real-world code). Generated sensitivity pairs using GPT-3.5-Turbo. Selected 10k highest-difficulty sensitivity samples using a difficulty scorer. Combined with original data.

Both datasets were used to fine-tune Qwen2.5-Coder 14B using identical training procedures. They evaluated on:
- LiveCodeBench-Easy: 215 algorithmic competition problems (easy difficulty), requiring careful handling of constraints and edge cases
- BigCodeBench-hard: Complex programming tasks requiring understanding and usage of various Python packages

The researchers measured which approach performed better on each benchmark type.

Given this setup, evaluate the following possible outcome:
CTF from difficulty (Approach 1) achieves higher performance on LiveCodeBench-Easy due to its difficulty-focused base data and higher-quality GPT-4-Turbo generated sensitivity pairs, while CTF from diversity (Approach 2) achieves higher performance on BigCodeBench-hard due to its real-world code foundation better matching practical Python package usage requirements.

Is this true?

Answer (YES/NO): YES